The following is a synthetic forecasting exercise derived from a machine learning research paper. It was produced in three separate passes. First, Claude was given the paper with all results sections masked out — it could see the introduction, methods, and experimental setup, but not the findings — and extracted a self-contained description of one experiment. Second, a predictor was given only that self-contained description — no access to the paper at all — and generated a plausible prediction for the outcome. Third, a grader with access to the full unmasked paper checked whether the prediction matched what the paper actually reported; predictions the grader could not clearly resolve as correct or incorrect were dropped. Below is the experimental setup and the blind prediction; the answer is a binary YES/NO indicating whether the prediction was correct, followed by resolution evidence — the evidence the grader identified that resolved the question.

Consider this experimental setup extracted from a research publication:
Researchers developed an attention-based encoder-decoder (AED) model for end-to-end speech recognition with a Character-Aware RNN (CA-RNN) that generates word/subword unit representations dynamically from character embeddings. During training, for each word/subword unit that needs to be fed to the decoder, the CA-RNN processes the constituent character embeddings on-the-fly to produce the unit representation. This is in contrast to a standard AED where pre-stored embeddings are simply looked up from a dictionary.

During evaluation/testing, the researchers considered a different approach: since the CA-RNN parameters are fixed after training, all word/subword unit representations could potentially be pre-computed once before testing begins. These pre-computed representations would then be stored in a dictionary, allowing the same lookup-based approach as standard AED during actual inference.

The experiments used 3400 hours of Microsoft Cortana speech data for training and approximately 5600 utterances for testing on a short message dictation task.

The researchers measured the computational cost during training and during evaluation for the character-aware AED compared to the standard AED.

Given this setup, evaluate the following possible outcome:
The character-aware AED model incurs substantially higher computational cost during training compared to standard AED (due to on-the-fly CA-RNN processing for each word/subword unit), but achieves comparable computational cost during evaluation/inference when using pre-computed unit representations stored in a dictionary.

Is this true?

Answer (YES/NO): YES